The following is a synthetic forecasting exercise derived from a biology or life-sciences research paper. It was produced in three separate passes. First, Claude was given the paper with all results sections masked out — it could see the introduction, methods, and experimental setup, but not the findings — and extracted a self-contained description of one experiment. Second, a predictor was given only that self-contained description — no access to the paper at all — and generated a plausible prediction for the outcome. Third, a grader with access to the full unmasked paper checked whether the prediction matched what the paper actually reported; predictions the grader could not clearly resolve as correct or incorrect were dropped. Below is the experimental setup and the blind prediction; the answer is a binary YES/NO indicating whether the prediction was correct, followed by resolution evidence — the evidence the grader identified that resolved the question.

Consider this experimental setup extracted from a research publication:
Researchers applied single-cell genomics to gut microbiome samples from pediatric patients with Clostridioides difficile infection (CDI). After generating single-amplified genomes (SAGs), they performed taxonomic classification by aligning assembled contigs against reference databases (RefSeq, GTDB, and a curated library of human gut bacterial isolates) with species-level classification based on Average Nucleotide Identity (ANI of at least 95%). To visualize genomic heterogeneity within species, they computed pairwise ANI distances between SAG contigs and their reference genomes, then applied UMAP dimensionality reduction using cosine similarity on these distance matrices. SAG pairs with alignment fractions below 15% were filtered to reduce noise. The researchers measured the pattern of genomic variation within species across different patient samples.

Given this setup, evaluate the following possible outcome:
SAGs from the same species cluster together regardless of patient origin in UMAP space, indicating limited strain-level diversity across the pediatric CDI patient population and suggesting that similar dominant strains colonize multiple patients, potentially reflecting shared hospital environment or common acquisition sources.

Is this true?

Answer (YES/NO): NO